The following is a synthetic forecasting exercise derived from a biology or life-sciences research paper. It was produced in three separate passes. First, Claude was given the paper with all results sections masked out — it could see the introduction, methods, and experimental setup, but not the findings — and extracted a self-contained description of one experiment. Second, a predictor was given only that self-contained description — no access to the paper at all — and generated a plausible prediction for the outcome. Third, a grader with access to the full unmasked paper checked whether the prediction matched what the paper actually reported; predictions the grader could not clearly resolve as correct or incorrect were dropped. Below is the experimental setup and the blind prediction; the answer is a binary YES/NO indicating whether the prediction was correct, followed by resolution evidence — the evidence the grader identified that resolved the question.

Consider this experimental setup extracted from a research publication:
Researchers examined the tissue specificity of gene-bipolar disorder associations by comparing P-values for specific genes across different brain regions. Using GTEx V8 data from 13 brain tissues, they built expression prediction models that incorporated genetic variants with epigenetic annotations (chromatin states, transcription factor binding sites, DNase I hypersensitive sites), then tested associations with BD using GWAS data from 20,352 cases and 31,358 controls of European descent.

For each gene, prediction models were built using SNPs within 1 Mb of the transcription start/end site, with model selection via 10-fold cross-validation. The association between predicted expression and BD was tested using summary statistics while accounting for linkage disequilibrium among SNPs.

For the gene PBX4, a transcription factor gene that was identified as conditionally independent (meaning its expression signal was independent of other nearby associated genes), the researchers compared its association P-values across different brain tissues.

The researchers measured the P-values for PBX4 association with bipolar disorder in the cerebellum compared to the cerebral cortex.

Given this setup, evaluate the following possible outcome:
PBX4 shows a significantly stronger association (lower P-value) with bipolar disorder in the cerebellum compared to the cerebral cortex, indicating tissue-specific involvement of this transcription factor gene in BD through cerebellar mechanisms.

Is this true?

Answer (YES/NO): YES